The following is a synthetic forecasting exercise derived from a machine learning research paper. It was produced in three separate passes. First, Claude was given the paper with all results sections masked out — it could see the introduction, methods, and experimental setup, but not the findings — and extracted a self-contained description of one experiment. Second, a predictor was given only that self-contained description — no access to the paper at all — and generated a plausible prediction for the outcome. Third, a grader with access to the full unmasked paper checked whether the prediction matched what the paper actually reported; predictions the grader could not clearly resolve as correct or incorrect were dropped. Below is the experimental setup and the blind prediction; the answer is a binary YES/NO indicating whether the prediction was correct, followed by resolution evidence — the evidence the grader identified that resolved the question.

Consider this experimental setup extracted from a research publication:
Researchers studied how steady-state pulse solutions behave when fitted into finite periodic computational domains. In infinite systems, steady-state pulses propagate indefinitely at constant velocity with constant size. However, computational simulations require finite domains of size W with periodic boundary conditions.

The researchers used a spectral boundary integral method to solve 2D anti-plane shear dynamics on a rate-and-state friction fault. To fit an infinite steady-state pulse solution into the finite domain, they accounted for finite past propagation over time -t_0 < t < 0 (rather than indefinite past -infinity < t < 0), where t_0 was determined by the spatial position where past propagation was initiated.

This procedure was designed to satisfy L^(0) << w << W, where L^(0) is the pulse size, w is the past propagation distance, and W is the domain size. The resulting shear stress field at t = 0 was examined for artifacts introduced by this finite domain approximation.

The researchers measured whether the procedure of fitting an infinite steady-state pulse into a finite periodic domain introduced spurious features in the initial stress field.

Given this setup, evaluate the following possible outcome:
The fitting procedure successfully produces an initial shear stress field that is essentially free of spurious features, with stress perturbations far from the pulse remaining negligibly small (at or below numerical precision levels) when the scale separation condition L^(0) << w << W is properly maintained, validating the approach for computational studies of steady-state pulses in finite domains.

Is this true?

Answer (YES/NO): NO